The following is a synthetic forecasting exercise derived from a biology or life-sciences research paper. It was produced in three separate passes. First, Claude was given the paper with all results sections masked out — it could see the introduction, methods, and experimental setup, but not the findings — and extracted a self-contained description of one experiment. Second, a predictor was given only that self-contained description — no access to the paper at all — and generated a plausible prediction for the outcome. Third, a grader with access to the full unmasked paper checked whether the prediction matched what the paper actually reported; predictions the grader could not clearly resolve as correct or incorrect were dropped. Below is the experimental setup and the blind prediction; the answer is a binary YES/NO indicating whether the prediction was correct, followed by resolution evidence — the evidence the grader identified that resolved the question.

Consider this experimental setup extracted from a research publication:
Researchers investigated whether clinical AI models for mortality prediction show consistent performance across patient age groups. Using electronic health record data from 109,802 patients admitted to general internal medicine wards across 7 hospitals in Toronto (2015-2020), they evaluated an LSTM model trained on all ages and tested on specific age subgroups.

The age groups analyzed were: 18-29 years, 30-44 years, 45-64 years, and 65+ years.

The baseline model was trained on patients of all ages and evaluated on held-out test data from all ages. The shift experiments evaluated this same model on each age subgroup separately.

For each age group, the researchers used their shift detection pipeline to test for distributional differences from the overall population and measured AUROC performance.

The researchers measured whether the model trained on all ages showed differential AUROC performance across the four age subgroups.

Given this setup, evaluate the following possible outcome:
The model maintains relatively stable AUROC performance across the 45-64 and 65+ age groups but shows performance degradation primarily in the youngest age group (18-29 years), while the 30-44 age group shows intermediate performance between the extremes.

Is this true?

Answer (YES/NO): NO